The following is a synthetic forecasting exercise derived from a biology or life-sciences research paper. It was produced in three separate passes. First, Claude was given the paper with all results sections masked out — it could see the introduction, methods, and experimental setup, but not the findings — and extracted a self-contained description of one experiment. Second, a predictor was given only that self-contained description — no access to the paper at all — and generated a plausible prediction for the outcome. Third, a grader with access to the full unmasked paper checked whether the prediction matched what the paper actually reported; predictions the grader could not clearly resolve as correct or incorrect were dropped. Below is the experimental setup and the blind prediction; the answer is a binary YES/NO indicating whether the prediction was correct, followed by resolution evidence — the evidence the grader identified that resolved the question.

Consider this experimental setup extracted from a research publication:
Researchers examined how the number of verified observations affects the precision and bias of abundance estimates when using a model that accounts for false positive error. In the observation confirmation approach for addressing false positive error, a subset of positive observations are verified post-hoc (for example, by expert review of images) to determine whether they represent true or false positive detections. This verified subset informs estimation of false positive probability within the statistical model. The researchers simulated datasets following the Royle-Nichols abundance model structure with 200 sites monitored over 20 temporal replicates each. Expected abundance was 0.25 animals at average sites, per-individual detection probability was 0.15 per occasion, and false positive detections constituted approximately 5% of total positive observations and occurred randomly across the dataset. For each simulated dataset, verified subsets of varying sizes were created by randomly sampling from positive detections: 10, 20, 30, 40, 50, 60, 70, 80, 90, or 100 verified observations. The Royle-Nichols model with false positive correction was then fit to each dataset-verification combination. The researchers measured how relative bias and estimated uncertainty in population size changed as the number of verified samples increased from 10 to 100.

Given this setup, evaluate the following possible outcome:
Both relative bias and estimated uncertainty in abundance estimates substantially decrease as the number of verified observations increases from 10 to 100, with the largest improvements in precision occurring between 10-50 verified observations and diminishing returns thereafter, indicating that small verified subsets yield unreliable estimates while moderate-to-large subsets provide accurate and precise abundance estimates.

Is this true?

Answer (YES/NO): NO